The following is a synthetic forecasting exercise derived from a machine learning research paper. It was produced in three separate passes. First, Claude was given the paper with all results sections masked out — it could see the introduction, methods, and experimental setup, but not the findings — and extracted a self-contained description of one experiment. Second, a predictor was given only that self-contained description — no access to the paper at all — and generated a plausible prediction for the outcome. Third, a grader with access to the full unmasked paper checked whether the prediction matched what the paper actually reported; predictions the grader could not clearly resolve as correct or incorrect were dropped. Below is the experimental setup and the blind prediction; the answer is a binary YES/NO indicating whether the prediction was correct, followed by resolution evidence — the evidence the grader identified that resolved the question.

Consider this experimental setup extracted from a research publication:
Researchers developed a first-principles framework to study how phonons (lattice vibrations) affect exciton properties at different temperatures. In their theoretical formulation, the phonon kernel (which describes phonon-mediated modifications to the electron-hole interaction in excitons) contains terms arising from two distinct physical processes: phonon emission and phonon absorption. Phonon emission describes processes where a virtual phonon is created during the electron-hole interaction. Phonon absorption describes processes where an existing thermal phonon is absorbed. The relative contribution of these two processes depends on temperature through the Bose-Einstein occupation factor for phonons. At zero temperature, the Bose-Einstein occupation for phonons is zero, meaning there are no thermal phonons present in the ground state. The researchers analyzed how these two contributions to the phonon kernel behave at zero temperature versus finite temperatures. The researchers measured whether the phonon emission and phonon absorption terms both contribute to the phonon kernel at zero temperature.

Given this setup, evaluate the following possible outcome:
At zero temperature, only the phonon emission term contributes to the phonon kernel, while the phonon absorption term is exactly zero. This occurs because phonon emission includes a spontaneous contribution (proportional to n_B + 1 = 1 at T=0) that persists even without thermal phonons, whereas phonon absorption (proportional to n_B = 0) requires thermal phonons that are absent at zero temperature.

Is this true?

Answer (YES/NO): YES